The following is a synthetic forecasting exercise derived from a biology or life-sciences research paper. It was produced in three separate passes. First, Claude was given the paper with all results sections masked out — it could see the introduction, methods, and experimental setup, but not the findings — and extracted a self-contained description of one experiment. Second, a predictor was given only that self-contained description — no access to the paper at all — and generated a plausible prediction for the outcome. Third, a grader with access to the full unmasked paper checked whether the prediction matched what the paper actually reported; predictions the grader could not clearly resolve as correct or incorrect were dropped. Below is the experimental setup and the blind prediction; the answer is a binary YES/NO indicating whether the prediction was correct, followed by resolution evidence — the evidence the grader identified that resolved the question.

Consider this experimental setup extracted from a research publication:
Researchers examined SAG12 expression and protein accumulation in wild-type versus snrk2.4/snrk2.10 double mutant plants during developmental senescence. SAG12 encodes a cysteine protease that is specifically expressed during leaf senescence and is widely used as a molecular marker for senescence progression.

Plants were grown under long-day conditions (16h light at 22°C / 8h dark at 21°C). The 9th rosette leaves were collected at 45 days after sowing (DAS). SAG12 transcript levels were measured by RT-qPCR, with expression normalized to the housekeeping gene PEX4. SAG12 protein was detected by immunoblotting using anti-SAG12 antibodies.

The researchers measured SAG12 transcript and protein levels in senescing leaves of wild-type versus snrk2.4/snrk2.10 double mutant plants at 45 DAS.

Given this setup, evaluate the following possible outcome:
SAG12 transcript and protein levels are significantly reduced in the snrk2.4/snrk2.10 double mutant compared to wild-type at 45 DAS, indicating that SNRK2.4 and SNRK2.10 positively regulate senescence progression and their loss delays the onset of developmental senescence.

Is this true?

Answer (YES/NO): YES